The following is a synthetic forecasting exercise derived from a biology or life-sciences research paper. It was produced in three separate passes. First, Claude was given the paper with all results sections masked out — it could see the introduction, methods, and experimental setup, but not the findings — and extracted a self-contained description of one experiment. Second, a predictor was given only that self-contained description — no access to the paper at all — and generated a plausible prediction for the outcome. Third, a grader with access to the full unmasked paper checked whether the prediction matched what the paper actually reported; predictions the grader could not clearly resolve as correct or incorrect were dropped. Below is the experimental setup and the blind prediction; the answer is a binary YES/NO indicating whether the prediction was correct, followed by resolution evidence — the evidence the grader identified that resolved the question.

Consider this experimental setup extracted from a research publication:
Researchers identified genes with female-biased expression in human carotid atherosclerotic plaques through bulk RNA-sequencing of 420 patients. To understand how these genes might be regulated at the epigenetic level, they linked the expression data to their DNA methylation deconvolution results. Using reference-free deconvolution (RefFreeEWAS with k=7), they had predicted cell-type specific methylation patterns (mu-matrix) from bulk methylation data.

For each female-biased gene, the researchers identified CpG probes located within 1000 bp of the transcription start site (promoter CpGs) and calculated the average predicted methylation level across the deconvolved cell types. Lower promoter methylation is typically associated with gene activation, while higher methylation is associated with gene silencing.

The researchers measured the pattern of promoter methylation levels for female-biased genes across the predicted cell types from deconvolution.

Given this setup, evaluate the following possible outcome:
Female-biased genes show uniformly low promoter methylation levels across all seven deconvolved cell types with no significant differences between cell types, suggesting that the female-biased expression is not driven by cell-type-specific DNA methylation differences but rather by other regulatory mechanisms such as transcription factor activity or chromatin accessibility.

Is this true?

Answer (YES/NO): NO